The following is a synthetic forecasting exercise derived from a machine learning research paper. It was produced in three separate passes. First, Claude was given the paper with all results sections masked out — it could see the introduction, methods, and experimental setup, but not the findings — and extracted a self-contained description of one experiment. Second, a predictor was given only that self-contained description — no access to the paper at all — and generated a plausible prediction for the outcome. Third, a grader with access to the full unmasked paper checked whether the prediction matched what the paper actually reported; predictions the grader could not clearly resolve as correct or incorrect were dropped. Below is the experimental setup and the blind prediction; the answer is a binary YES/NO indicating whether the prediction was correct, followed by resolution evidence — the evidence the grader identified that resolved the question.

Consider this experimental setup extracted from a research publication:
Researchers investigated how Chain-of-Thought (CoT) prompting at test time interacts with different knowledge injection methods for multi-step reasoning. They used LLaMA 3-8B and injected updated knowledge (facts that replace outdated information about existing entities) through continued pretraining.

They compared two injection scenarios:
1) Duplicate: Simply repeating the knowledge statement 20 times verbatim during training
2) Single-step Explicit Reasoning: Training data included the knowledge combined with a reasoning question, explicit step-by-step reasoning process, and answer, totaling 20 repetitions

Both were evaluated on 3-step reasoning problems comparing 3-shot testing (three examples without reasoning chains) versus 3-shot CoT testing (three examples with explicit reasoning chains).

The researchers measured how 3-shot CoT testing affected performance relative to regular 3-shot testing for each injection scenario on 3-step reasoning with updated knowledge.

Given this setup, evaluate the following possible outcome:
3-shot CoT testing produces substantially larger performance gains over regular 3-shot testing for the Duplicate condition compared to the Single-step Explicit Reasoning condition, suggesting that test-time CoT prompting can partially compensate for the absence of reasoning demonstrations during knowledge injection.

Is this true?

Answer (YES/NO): NO